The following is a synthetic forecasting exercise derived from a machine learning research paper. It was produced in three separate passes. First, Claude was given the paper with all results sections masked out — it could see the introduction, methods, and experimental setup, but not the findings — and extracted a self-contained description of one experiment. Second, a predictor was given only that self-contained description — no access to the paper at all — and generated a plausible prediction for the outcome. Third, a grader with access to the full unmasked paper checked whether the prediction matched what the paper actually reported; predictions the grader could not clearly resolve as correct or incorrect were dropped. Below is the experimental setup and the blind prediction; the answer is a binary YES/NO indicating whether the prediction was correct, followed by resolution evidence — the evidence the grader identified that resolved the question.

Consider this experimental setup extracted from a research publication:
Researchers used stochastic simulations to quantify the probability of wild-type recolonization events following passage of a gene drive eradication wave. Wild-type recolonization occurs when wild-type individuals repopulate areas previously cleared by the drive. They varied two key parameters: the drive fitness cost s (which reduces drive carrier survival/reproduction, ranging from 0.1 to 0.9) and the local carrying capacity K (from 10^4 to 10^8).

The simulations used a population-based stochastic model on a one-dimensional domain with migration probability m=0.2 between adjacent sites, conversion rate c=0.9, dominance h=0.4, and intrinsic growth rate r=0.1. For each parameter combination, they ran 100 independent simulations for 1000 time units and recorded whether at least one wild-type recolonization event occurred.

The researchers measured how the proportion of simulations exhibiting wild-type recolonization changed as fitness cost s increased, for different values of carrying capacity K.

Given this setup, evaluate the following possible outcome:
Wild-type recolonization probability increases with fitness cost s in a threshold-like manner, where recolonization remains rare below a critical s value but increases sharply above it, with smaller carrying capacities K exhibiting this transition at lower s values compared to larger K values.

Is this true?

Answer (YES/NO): YES